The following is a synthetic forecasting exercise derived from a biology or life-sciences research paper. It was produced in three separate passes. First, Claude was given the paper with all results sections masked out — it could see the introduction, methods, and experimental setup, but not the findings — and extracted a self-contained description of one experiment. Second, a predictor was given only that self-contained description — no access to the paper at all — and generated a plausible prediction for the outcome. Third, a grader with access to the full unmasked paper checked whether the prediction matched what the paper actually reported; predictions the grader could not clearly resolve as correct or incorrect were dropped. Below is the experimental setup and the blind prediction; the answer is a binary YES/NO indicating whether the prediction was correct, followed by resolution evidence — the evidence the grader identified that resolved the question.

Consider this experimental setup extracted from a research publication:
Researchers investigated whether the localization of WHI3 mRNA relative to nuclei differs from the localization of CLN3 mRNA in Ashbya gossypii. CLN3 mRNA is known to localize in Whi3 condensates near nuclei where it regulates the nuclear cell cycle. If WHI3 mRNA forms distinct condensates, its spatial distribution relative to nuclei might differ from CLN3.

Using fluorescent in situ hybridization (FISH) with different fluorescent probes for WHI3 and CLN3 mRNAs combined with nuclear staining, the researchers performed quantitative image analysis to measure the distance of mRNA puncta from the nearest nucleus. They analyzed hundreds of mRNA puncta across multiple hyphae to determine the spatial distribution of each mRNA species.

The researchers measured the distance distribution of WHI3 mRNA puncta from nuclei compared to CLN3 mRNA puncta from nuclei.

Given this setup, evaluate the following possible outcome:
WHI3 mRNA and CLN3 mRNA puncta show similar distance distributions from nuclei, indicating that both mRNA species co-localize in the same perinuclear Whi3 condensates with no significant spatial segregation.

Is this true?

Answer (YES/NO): NO